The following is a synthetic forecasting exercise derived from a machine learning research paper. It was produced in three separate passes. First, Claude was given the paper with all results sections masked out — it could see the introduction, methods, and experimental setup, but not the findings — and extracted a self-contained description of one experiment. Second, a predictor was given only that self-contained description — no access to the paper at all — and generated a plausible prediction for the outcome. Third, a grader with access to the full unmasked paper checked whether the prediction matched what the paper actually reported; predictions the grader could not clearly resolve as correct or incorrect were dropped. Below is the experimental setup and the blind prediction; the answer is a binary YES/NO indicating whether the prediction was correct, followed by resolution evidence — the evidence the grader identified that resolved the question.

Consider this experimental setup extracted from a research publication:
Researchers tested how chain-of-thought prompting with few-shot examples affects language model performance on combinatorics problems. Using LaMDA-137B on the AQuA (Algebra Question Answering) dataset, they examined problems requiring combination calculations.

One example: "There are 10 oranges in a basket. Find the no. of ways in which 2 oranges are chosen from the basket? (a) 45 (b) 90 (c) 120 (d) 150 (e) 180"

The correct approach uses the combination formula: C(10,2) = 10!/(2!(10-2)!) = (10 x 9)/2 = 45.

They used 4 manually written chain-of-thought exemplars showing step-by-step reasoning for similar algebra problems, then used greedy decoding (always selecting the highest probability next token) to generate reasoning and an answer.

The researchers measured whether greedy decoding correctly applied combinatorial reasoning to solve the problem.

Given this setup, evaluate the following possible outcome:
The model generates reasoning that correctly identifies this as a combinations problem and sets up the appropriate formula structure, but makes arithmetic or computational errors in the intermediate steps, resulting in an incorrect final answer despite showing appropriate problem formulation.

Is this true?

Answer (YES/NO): NO